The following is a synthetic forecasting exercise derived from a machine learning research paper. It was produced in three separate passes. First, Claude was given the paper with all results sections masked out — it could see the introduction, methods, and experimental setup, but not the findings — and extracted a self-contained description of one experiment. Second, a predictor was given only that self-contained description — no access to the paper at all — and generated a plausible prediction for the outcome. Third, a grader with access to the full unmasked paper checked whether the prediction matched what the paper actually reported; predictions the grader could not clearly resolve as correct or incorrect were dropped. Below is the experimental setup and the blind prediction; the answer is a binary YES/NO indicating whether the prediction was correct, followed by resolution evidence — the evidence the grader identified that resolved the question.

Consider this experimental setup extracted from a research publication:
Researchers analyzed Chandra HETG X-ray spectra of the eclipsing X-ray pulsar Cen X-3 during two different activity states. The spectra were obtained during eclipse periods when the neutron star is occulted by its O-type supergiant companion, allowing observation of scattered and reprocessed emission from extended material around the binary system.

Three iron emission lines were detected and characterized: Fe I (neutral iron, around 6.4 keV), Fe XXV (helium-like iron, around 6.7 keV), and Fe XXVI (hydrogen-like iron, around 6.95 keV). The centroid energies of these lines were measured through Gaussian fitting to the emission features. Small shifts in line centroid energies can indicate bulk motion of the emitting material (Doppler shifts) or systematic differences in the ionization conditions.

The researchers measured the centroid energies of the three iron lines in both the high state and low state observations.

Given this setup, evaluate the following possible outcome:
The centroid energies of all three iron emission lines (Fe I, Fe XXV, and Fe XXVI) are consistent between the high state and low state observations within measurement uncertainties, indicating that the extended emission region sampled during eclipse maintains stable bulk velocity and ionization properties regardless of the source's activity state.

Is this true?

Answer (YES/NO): NO